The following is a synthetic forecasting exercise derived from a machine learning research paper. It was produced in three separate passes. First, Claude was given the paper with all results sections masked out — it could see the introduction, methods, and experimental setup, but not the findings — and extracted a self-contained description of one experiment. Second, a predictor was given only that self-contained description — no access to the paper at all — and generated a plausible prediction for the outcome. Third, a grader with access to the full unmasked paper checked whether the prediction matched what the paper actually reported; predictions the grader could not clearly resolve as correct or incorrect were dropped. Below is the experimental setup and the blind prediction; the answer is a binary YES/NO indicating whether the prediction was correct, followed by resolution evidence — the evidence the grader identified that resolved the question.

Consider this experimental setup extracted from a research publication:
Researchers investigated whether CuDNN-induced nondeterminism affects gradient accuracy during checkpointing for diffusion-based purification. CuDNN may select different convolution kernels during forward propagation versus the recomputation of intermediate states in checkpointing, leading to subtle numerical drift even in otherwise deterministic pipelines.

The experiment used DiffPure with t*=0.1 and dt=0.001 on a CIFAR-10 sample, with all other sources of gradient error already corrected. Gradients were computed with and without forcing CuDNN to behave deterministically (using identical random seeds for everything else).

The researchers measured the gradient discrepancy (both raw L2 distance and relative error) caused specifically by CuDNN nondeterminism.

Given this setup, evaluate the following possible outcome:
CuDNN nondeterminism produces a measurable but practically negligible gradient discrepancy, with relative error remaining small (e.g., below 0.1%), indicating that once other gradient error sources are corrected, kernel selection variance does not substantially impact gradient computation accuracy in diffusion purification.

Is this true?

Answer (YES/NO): NO